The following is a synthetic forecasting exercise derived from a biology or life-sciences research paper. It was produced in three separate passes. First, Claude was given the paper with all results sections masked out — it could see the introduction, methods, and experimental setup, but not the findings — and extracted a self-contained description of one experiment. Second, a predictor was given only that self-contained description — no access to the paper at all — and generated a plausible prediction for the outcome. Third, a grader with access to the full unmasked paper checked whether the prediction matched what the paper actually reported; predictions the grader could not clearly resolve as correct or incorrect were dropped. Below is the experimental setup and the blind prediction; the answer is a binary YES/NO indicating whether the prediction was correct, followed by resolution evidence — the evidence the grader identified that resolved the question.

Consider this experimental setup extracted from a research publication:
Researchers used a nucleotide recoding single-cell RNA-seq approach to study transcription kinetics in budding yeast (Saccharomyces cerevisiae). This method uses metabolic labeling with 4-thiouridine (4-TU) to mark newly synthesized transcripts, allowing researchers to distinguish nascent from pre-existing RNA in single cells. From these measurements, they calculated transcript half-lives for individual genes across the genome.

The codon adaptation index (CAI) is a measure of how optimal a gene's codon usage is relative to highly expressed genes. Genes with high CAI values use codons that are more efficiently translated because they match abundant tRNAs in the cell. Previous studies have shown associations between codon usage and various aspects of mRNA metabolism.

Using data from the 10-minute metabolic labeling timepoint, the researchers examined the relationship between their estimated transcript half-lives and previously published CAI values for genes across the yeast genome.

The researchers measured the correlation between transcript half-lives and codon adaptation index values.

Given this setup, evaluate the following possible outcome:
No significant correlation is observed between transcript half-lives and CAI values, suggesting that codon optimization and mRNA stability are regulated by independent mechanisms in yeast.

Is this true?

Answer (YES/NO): NO